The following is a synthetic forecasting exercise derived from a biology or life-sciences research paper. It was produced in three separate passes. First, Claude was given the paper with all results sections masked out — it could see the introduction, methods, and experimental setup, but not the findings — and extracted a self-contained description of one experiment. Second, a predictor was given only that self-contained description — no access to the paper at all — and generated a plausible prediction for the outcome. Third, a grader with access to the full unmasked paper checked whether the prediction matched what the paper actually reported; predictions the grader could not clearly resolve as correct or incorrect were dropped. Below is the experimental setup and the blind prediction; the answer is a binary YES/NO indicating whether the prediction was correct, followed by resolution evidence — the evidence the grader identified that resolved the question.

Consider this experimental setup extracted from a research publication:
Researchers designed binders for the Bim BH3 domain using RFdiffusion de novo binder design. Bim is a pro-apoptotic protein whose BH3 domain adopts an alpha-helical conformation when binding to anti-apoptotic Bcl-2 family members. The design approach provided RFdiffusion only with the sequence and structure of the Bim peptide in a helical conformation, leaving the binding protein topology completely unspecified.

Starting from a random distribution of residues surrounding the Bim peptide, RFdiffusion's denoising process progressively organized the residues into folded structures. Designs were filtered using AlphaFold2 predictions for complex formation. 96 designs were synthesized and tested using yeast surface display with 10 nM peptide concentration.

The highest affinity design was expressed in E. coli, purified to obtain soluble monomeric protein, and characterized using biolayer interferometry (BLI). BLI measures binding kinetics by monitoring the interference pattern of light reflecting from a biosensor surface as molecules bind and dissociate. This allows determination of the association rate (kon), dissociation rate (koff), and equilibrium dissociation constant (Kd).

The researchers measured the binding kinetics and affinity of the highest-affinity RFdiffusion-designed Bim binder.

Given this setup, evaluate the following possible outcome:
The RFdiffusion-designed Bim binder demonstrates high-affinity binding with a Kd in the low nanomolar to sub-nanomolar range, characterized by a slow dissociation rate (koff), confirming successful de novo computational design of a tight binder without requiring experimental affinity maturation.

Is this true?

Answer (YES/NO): YES